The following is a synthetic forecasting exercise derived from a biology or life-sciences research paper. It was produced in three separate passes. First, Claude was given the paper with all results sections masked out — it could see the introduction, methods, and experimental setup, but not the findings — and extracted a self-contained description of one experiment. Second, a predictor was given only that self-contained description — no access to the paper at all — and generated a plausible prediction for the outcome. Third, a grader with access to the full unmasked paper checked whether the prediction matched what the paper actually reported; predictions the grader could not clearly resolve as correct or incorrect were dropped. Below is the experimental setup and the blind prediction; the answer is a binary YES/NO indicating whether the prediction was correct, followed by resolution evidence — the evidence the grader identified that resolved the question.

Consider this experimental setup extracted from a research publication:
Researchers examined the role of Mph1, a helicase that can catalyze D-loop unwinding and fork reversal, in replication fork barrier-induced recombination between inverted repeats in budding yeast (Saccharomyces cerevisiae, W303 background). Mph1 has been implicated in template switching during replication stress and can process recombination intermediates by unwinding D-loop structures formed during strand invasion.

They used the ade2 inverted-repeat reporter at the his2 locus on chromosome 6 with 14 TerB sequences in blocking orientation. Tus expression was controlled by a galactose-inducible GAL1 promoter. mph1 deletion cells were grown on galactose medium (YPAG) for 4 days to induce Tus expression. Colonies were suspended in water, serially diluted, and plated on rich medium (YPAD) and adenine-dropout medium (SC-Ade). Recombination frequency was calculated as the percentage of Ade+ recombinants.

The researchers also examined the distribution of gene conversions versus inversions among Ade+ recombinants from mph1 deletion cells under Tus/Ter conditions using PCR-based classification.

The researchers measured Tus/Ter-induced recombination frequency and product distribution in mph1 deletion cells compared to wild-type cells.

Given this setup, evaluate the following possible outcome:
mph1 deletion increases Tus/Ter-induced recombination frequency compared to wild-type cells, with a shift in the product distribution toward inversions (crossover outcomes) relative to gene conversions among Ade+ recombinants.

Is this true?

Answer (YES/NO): NO